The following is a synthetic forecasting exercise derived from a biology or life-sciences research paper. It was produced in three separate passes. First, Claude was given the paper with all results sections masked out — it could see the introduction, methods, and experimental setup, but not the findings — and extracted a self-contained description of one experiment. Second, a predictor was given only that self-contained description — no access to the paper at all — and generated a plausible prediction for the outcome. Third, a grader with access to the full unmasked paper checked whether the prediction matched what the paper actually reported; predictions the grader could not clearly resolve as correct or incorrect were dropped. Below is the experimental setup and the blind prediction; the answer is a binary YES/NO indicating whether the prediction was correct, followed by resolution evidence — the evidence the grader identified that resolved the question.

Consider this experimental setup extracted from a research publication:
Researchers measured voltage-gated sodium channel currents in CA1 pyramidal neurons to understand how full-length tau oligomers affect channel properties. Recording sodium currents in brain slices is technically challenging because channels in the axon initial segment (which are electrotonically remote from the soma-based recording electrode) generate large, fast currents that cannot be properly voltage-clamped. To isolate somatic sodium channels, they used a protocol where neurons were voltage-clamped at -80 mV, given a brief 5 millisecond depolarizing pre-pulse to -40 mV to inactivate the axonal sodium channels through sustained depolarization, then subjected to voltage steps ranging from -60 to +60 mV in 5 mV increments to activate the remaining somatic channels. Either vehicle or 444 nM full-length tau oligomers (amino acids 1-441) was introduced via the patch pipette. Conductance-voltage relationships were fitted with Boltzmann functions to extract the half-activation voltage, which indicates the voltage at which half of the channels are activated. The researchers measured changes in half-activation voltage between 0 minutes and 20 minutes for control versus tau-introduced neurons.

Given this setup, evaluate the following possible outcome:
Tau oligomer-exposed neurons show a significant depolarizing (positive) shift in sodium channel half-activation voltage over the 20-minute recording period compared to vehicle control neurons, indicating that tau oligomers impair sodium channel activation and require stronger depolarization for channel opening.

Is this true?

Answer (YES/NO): NO